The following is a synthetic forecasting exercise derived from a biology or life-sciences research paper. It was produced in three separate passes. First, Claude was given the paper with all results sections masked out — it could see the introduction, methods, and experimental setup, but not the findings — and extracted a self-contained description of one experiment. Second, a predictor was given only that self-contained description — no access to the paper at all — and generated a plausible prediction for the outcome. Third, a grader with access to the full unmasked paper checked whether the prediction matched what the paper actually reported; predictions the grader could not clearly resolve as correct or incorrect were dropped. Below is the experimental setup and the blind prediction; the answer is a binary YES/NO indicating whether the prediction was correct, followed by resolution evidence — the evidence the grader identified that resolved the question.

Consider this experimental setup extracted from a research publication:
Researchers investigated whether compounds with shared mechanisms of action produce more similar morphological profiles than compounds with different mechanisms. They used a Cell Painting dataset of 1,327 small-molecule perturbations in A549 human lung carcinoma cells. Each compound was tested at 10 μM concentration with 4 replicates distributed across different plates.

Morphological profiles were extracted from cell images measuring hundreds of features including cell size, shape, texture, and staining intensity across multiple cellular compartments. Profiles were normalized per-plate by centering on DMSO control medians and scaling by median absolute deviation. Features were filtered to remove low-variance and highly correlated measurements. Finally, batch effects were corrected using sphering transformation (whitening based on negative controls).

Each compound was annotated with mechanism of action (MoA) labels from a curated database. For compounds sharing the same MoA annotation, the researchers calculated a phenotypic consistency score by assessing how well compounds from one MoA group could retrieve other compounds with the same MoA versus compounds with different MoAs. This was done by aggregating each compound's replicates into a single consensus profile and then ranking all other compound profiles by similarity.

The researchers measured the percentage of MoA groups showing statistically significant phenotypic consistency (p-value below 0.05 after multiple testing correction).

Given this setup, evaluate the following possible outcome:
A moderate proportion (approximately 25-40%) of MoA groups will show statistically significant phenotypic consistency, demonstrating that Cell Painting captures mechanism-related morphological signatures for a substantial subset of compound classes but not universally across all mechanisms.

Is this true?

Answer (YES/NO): YES